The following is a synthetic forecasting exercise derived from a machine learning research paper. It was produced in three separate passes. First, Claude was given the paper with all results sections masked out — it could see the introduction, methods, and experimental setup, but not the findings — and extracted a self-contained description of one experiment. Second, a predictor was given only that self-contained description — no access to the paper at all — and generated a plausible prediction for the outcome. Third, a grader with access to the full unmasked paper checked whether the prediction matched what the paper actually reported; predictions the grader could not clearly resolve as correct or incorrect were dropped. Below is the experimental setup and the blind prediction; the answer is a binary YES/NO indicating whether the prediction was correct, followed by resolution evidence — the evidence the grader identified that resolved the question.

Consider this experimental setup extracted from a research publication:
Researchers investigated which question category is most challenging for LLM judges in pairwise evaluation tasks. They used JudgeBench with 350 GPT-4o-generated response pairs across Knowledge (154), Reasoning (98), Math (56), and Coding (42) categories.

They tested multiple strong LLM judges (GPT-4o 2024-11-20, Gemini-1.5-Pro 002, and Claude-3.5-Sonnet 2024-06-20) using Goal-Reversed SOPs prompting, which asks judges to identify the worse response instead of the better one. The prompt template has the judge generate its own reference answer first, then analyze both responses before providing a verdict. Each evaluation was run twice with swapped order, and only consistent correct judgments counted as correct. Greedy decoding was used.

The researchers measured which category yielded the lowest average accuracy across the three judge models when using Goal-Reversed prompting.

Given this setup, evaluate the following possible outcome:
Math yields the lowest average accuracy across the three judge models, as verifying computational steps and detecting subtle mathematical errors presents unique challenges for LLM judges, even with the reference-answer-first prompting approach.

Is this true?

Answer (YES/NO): NO